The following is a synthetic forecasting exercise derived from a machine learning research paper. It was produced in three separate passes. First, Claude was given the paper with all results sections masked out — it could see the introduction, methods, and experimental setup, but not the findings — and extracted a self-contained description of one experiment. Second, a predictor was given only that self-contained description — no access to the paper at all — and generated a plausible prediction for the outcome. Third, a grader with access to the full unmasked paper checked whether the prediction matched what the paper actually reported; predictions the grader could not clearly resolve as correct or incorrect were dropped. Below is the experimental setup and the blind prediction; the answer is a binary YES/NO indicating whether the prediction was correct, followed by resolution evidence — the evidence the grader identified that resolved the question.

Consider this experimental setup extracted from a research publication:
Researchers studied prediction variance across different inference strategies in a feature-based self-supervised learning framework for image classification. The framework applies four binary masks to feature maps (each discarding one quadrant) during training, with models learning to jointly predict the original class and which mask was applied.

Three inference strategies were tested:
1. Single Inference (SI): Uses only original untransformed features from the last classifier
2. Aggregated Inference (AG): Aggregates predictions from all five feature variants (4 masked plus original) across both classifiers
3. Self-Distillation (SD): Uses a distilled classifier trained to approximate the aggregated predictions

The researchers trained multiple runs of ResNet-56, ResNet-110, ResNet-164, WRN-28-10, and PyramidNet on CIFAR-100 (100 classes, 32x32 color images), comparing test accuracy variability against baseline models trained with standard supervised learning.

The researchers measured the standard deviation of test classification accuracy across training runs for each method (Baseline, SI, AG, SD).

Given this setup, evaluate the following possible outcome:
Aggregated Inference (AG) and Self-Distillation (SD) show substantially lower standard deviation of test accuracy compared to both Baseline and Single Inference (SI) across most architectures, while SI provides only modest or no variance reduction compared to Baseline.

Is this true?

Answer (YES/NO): NO